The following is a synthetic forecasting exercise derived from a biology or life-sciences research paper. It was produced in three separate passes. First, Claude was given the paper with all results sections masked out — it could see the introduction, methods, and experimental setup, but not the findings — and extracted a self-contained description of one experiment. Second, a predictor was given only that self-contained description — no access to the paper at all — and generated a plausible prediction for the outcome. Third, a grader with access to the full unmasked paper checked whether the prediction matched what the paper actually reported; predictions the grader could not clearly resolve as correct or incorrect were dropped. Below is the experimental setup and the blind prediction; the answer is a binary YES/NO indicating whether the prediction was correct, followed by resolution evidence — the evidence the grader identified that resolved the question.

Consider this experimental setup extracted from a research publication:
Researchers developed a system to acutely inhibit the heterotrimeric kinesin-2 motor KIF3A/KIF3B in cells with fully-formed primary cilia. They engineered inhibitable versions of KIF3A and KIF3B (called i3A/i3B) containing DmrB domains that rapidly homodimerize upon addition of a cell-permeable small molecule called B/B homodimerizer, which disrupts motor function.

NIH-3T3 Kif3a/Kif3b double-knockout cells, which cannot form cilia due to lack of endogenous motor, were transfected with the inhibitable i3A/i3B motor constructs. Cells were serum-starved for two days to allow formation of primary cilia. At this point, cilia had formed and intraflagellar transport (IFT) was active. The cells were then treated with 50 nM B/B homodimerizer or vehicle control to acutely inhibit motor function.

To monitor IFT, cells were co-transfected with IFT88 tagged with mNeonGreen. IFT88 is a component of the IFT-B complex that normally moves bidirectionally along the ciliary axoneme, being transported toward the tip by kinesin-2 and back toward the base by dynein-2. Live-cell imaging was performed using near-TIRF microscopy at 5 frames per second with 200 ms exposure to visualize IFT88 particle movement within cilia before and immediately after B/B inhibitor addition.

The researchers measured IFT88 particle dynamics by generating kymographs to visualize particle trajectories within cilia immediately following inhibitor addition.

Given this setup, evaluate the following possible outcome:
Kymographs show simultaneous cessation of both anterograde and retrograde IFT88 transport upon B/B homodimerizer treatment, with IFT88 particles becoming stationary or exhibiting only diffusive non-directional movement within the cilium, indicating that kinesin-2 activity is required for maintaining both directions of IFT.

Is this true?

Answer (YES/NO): NO